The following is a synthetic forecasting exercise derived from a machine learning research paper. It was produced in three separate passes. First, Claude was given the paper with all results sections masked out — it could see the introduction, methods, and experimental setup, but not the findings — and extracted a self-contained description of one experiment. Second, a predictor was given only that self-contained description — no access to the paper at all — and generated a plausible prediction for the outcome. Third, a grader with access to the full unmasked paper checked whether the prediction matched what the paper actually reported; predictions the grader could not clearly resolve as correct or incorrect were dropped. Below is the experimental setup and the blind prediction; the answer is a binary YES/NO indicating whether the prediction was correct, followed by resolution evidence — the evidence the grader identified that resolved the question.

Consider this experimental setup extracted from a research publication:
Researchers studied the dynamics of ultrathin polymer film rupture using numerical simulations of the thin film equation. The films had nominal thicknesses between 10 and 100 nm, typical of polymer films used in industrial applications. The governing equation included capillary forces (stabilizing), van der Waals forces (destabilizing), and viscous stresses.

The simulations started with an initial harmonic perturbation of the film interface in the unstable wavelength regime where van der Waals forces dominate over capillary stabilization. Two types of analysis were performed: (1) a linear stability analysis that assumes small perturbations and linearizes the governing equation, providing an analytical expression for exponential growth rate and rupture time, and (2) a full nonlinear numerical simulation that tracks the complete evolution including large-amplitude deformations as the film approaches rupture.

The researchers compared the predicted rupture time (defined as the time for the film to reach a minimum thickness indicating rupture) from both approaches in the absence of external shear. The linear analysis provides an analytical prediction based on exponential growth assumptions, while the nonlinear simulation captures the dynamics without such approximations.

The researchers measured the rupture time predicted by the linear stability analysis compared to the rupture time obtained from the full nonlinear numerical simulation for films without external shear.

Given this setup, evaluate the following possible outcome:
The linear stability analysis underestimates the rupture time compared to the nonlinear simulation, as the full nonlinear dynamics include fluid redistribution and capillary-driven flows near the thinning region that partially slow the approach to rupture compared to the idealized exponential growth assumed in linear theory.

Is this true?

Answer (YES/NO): NO